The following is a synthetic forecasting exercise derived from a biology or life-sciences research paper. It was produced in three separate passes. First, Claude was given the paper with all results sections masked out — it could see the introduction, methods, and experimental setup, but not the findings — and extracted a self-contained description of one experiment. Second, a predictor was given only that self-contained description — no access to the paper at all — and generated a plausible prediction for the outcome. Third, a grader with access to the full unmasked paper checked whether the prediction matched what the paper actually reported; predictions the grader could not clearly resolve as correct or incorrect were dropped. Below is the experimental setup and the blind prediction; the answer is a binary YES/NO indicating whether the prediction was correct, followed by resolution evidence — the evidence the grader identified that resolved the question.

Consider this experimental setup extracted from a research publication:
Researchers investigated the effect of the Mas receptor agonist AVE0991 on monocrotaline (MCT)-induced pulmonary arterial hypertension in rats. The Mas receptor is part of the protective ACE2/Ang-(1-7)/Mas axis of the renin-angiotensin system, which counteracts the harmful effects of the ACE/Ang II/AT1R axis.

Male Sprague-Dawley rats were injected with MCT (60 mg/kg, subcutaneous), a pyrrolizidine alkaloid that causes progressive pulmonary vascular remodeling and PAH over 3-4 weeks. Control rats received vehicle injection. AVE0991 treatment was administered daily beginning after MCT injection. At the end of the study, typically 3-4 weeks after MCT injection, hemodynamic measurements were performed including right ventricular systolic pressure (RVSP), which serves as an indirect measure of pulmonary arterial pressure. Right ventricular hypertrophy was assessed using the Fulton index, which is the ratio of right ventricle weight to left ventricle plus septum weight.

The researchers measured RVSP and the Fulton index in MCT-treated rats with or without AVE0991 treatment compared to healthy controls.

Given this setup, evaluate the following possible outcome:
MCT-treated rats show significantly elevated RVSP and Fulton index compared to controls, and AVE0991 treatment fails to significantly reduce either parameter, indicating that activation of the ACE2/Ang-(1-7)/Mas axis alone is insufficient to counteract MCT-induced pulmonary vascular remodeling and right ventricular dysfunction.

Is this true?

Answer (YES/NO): NO